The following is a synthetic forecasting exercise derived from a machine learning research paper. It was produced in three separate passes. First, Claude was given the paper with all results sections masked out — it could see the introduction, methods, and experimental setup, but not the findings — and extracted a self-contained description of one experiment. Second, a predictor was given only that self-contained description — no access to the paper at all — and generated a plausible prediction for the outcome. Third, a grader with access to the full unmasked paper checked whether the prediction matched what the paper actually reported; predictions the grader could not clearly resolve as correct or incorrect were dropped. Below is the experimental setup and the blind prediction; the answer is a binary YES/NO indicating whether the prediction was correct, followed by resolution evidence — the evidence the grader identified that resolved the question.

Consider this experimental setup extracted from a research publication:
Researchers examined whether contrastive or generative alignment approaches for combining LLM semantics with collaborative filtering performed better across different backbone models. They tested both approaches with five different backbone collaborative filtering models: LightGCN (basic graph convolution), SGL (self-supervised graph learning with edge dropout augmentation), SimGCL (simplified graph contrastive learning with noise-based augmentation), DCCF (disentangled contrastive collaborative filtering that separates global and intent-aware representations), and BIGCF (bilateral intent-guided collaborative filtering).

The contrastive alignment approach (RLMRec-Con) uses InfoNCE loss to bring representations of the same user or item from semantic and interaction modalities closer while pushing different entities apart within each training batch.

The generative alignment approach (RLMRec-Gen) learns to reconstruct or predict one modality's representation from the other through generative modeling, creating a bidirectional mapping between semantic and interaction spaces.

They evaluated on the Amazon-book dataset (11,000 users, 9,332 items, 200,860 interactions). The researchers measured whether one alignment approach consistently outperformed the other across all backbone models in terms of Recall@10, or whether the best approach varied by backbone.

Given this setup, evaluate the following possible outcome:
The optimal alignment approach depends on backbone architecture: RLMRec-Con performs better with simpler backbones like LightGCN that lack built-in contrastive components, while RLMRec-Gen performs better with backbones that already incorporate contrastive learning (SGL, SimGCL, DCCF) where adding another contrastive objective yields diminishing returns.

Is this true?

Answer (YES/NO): NO